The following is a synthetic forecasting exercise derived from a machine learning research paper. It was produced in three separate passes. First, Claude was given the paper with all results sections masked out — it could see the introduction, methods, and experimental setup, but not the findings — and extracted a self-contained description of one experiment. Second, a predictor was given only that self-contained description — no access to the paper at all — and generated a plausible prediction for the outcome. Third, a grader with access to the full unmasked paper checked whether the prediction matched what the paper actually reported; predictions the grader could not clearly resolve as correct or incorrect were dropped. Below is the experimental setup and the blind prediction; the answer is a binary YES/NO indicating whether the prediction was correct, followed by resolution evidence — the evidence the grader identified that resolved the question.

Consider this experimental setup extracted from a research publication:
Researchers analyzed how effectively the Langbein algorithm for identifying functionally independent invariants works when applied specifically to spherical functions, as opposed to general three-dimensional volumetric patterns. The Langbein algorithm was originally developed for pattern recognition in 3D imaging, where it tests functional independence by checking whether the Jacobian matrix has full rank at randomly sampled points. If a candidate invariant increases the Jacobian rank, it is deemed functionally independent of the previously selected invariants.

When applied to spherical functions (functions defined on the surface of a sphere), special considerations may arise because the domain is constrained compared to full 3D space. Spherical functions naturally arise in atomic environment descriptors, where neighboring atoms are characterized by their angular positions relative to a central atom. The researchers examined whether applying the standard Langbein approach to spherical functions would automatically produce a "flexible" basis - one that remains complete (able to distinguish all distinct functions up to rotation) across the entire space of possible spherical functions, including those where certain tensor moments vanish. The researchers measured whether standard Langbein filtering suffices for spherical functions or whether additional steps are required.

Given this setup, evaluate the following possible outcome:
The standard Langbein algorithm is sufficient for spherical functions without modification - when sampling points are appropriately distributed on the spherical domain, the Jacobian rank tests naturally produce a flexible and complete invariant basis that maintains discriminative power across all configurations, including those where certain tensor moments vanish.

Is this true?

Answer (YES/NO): NO